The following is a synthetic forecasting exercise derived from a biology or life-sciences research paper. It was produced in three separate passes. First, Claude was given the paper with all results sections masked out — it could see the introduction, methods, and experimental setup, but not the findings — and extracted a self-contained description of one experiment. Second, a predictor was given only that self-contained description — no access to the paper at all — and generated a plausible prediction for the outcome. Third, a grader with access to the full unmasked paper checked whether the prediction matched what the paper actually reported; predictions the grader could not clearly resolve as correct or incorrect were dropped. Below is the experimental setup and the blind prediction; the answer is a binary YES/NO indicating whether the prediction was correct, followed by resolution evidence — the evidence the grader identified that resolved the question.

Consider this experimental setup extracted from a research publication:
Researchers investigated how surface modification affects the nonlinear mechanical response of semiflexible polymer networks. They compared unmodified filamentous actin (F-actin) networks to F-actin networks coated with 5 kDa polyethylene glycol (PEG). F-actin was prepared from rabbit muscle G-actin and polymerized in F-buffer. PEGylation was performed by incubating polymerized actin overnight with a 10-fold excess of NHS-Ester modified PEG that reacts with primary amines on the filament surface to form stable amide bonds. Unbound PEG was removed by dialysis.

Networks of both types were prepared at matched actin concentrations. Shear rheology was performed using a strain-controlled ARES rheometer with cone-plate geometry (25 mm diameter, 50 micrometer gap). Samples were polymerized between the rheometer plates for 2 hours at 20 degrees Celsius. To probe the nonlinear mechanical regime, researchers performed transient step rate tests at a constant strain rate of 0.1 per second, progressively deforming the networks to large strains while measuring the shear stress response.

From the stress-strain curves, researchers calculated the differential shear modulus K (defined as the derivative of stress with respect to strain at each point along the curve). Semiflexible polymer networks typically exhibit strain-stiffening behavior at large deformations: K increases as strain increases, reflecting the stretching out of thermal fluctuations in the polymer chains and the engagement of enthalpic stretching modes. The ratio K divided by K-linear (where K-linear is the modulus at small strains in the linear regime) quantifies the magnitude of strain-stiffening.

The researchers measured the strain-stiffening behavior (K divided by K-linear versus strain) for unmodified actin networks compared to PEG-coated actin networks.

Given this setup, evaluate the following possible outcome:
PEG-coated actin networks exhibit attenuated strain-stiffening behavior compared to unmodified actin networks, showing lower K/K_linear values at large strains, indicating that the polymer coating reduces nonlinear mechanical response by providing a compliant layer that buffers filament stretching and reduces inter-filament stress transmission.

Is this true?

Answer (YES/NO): YES